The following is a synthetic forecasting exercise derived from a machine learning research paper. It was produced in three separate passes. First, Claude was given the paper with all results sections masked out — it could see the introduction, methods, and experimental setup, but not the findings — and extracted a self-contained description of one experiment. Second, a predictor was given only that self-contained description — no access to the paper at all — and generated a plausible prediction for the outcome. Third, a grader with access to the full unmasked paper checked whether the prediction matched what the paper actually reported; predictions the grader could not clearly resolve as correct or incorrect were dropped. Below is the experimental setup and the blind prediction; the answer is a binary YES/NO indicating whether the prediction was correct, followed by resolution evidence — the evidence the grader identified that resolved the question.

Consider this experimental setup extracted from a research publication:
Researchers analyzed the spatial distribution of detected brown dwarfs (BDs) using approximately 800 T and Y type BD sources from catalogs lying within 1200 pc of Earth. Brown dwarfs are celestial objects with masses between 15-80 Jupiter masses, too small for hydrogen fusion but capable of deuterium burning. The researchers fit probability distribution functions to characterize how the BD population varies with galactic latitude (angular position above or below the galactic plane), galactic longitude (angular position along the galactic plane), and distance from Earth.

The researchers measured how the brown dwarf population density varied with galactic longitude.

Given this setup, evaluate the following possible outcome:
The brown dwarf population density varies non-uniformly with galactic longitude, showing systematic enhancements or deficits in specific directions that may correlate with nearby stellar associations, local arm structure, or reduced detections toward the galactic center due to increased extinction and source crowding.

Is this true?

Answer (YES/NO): NO